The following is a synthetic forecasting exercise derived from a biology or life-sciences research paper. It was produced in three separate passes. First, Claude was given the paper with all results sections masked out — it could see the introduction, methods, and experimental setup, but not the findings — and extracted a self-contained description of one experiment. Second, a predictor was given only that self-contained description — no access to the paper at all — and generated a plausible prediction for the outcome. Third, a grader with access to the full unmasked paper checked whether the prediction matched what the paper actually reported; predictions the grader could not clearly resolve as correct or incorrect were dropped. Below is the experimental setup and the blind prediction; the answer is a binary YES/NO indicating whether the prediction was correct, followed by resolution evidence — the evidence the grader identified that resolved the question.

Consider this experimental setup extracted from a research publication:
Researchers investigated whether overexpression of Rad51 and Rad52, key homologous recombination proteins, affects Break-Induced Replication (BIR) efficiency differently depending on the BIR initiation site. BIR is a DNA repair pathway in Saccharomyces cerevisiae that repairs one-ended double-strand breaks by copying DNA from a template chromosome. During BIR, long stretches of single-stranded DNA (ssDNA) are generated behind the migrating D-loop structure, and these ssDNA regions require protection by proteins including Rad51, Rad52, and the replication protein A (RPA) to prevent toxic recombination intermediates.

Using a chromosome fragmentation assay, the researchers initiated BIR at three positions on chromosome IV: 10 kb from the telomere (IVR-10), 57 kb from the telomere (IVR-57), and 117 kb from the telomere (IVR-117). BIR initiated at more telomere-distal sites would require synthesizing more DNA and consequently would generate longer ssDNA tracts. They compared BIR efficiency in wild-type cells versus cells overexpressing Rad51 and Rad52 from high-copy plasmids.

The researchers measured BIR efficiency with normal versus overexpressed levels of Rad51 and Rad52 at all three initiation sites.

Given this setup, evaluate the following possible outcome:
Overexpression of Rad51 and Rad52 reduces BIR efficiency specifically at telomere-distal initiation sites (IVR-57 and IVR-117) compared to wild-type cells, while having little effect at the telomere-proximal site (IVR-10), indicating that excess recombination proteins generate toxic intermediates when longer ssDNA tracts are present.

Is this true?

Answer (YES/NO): NO